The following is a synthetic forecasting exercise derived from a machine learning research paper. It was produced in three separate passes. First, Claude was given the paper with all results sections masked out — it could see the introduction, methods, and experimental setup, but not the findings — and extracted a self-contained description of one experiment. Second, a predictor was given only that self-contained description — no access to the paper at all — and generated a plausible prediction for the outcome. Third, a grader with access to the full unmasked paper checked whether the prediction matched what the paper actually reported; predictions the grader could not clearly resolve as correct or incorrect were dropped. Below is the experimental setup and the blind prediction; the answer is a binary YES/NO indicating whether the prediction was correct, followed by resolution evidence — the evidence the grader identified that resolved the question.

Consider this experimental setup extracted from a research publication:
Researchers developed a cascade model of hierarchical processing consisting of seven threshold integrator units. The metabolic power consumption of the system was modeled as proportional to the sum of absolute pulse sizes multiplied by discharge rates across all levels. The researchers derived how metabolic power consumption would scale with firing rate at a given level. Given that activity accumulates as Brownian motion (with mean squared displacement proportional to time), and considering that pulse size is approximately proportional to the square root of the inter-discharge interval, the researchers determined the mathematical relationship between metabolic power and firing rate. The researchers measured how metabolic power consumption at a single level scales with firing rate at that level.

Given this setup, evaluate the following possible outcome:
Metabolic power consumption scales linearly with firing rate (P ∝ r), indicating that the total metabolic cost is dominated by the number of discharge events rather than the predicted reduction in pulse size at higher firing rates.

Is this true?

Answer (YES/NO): NO